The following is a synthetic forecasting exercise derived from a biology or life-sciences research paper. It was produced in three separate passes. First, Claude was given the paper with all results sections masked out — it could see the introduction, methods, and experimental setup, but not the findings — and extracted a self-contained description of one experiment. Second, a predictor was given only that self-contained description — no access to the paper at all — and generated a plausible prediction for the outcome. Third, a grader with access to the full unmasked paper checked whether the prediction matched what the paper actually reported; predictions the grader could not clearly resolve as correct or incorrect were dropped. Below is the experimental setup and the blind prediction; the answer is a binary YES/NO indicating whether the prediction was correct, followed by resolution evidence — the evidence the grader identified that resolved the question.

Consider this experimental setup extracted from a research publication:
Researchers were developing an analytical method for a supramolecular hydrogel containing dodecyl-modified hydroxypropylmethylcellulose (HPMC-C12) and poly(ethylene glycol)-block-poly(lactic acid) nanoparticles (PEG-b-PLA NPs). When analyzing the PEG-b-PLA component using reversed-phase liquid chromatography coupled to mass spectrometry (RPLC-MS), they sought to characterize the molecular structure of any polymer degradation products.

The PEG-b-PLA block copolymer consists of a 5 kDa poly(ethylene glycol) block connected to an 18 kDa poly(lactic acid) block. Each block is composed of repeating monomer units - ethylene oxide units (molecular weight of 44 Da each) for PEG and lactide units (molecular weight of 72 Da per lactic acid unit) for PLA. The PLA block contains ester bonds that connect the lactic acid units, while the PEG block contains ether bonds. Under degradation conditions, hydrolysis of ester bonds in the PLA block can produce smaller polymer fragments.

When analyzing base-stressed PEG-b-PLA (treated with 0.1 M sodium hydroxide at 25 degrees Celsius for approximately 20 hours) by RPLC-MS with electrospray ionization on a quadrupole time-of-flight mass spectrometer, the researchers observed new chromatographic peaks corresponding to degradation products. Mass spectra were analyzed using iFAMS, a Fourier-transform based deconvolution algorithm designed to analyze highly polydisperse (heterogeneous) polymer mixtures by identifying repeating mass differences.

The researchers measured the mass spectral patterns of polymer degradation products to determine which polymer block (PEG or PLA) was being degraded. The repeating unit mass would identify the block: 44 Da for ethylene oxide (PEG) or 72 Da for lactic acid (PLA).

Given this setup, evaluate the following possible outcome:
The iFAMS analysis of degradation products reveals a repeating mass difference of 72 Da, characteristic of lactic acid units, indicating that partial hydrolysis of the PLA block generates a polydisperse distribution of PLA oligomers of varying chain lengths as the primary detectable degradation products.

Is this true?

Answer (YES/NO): NO